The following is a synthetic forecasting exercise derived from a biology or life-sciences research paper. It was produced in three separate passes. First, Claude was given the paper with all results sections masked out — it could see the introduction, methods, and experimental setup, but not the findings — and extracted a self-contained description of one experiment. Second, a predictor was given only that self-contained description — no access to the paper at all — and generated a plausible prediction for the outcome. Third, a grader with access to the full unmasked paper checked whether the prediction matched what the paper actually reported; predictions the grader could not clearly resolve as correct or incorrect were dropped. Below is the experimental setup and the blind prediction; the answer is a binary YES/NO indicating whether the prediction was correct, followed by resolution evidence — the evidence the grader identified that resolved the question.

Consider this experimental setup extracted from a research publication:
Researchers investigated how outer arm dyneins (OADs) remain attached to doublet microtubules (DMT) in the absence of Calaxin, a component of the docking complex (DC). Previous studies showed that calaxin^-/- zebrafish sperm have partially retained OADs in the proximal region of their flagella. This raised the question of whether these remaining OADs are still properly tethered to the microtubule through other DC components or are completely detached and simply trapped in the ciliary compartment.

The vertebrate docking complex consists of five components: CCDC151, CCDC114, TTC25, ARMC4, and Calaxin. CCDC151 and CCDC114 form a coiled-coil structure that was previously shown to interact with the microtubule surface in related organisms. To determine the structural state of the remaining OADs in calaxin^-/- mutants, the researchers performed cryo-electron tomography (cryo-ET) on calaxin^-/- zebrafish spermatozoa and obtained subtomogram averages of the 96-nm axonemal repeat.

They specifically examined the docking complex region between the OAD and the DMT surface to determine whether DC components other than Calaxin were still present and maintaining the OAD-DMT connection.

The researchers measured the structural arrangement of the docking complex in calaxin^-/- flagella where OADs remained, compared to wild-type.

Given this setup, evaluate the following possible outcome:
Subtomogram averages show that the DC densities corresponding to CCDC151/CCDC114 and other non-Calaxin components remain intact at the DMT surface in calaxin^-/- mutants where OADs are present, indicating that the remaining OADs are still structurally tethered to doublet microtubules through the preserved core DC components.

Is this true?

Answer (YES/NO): NO